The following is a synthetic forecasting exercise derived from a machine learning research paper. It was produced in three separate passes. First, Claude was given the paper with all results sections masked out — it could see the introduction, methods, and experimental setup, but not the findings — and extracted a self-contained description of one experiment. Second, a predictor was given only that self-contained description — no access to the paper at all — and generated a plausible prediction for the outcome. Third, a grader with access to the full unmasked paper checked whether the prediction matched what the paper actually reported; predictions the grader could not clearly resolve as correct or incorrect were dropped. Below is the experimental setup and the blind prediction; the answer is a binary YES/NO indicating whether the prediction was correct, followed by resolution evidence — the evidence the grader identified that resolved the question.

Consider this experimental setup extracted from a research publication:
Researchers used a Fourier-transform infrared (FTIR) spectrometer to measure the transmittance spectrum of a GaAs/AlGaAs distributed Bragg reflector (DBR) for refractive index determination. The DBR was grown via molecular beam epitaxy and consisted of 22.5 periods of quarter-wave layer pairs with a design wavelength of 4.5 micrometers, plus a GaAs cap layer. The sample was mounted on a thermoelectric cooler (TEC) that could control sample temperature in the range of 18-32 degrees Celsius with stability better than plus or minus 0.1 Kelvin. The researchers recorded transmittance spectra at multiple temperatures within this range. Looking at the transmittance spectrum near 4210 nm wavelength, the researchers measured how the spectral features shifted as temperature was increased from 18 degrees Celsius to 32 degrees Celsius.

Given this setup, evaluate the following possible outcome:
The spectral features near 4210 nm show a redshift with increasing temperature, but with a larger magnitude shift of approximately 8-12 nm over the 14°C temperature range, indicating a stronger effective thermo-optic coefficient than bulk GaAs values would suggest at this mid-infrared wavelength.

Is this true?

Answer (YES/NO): NO